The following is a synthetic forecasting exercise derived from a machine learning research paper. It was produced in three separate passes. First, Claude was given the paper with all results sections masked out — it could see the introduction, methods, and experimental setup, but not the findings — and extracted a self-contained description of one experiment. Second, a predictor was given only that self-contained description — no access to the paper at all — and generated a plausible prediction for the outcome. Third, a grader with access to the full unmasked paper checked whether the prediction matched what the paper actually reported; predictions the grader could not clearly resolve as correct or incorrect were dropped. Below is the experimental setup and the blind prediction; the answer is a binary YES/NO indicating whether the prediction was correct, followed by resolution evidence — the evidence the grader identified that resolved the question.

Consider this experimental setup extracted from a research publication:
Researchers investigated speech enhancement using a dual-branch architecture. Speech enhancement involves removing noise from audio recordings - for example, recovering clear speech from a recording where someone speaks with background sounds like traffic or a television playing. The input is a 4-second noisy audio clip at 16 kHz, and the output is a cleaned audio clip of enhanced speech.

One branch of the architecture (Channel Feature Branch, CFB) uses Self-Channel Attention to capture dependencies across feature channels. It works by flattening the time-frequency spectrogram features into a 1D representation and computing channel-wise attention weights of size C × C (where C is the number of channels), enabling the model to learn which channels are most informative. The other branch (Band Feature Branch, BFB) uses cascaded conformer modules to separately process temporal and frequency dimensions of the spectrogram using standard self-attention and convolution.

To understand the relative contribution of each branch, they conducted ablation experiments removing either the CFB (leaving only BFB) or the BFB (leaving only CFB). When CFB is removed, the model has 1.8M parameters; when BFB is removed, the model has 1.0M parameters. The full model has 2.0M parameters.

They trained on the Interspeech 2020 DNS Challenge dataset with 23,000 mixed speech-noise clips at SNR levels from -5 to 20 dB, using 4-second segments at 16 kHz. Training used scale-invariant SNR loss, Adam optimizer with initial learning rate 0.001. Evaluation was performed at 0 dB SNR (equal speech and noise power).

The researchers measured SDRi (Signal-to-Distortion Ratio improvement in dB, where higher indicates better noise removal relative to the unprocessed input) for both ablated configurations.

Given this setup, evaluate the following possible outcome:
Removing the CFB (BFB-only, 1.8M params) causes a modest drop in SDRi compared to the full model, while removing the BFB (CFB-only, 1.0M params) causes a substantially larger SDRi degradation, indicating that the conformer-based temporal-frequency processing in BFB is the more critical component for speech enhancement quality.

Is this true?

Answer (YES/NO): YES